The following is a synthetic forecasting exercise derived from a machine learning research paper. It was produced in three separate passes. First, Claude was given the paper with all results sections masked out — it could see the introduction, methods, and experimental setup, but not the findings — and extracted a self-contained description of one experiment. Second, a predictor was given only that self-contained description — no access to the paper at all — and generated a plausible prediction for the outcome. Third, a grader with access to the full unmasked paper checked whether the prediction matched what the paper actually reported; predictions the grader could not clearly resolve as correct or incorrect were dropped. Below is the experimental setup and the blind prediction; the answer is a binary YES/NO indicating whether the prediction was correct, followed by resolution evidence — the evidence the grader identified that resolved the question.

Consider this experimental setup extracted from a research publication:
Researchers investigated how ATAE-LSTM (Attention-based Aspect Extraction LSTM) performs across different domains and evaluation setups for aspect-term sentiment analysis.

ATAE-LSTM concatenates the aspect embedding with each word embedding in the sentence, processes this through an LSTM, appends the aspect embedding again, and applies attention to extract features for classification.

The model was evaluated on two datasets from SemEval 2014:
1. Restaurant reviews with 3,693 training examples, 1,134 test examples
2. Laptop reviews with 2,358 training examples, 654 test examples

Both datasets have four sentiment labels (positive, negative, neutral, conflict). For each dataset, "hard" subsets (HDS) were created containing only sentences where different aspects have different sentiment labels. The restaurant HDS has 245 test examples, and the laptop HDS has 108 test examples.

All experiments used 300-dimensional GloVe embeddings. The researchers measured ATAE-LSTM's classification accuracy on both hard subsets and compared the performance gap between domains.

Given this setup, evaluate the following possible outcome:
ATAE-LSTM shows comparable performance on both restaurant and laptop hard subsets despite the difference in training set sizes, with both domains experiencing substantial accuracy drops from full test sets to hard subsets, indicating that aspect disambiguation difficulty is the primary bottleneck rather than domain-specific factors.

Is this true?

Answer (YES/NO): NO